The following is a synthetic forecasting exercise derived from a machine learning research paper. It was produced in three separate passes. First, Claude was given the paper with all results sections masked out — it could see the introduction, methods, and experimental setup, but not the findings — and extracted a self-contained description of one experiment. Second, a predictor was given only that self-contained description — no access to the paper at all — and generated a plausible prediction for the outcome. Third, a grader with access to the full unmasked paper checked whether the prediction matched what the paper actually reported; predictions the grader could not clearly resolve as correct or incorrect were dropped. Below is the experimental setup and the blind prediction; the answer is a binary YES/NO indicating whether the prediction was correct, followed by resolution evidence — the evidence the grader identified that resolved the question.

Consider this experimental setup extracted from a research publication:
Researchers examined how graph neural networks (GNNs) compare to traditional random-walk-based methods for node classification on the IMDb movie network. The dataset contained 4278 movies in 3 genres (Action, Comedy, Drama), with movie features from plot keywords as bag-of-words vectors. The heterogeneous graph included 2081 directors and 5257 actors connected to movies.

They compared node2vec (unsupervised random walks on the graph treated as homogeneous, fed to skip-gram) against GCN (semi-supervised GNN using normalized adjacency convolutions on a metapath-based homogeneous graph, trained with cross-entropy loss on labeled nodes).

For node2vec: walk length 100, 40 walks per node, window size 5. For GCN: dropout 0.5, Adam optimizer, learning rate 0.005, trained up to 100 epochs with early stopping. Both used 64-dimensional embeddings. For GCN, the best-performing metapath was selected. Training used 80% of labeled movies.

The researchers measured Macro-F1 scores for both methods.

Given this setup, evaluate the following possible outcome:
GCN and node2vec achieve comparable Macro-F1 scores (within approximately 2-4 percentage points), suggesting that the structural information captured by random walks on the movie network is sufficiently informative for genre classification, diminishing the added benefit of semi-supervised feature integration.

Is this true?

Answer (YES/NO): YES